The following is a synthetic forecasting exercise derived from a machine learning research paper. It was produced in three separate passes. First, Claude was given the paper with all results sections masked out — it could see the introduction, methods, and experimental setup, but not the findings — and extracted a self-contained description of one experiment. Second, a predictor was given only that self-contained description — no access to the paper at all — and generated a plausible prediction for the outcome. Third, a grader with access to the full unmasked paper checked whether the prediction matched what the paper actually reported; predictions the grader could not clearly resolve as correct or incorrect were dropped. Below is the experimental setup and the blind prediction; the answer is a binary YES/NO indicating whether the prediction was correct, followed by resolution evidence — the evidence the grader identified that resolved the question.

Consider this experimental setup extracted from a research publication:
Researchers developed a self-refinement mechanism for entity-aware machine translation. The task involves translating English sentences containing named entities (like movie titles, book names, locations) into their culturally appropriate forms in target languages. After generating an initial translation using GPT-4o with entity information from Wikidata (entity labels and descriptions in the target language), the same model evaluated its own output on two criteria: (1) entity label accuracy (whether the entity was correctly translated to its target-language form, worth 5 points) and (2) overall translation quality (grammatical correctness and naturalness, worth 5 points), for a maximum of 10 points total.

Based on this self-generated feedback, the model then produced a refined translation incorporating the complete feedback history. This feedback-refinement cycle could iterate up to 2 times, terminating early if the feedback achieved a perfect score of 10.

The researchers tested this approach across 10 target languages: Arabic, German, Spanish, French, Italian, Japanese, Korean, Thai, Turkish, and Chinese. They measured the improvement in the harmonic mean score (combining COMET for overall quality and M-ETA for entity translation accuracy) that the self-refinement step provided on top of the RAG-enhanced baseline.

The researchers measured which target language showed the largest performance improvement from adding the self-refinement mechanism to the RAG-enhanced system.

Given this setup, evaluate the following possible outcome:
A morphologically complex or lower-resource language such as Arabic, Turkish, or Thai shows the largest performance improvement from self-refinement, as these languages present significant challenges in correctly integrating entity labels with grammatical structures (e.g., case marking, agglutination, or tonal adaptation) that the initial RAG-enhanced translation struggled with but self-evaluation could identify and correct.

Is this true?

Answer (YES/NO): YES